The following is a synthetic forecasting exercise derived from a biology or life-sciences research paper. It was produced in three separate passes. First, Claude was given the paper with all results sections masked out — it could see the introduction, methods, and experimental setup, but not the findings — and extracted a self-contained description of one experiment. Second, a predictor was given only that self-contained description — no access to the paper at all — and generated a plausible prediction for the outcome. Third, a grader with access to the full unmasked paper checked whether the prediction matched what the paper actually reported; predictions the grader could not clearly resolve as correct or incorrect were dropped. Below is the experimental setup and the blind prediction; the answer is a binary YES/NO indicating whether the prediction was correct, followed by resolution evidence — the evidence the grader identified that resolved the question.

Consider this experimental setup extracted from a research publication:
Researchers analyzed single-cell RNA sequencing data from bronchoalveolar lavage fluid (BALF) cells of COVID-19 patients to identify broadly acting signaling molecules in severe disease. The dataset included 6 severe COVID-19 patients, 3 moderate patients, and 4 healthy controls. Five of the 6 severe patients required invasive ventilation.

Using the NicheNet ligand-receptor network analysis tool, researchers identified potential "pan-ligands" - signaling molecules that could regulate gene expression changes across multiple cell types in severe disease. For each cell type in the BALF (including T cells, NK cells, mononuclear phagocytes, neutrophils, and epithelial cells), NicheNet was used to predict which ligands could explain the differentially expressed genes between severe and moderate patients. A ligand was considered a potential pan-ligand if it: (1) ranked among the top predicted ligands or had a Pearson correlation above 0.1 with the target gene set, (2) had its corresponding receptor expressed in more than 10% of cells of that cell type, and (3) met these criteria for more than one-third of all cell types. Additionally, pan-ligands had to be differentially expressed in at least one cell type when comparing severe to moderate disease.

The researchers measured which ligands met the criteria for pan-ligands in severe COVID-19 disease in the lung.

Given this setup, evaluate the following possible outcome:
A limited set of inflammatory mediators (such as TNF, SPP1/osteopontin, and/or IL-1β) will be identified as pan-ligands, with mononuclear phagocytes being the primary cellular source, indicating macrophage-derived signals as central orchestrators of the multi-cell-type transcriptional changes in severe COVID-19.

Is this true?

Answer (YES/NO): NO